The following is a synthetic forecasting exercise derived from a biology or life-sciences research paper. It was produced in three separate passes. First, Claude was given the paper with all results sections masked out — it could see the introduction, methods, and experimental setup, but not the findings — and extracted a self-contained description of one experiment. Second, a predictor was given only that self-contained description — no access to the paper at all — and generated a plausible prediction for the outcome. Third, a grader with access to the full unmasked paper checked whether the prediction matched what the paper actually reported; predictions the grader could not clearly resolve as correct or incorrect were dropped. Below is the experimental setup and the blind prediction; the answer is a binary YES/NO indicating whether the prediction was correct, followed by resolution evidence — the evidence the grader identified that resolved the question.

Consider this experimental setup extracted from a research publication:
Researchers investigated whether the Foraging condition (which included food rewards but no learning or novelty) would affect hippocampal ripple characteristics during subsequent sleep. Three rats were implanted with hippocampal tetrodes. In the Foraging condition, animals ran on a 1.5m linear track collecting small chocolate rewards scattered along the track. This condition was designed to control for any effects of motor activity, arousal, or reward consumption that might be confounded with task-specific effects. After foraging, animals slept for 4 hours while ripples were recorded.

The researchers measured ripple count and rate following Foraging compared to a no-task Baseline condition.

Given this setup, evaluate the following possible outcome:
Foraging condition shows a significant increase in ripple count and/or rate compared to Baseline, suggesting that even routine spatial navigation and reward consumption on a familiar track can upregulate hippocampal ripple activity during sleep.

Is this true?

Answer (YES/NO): NO